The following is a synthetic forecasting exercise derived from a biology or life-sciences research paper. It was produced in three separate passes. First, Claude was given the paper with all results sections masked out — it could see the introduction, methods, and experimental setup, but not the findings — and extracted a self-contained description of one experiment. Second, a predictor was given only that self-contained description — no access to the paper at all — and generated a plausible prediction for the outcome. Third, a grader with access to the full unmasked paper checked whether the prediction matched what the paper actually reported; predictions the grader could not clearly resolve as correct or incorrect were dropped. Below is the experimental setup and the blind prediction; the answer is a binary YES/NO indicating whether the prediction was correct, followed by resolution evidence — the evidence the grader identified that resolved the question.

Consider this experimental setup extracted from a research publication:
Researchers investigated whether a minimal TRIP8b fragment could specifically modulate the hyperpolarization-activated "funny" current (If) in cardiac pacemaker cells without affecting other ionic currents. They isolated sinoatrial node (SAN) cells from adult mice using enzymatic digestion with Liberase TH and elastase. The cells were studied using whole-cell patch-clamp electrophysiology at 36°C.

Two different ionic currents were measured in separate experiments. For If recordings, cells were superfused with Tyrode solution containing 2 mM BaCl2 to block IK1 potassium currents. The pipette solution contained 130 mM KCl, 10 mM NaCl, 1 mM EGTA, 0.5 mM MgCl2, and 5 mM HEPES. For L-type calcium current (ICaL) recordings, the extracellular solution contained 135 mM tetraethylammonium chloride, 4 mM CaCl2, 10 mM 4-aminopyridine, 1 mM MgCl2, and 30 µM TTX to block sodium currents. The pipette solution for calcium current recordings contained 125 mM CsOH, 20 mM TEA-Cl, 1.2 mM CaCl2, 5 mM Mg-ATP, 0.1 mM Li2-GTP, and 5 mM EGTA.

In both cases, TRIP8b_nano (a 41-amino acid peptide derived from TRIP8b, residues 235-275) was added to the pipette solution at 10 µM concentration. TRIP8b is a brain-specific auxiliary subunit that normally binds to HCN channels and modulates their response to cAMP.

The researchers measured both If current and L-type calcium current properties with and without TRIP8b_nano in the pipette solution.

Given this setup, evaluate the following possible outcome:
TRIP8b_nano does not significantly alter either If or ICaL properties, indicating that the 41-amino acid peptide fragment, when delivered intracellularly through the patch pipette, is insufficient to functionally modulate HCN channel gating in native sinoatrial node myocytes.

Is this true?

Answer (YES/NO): NO